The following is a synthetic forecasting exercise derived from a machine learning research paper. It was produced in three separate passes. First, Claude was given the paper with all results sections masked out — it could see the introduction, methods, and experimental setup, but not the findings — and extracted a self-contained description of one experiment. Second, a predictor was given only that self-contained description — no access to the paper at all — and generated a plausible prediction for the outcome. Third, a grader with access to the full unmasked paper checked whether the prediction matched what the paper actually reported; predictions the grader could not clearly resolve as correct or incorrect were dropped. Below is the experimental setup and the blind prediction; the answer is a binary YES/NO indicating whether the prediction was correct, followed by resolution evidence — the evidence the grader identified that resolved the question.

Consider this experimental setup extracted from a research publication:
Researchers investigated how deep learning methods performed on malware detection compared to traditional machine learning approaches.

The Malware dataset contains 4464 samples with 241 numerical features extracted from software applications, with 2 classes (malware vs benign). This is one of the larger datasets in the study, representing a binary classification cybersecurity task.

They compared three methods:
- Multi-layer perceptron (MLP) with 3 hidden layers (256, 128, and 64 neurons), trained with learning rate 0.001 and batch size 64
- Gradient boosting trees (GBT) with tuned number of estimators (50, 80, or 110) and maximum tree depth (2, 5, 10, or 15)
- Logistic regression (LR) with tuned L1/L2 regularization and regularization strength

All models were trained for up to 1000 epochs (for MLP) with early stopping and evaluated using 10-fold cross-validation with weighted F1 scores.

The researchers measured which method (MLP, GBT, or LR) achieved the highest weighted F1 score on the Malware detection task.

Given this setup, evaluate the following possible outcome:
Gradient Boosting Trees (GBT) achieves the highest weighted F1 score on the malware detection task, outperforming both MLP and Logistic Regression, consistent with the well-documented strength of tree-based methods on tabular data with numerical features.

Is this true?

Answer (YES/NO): NO